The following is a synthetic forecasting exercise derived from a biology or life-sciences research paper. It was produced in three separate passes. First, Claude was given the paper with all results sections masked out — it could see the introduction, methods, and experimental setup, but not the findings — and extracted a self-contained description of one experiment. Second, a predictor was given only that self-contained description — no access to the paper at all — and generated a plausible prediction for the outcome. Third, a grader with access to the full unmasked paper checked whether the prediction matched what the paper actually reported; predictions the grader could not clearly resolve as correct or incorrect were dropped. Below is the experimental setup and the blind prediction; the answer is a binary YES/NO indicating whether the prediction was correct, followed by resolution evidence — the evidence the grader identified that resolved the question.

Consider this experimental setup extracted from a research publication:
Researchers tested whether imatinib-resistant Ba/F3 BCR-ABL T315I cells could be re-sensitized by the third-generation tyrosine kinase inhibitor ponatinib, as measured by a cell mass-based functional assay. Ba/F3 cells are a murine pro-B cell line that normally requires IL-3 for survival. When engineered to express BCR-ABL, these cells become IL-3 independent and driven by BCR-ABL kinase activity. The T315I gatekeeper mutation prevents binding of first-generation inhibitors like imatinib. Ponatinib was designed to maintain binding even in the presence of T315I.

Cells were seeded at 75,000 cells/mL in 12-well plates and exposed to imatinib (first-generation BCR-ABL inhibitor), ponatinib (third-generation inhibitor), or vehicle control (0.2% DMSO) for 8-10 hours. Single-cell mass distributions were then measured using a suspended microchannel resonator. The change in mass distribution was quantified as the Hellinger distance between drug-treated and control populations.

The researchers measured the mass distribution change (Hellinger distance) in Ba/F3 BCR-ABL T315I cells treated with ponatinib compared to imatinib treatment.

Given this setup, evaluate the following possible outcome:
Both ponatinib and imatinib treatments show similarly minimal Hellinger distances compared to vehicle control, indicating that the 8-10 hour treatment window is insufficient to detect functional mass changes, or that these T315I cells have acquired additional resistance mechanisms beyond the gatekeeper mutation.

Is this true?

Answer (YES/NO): NO